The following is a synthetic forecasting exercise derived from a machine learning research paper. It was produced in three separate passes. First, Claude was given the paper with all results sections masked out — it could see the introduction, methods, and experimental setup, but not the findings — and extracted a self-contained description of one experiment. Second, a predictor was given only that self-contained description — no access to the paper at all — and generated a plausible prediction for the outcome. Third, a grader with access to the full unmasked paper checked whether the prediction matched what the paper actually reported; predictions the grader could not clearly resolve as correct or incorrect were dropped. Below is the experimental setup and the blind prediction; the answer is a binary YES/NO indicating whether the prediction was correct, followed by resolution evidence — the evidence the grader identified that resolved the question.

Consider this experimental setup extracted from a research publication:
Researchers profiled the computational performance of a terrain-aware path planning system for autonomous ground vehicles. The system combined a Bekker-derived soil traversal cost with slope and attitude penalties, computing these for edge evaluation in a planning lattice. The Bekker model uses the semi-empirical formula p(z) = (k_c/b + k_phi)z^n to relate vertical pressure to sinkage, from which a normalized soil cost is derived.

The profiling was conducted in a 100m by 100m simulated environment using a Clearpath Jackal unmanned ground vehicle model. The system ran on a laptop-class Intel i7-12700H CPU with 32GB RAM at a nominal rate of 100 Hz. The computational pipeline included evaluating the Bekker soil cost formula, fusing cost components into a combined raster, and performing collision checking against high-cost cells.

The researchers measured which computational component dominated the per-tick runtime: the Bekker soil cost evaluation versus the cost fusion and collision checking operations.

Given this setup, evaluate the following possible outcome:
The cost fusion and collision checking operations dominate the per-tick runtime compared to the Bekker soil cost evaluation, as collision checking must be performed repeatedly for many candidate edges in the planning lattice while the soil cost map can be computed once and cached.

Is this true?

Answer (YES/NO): YES